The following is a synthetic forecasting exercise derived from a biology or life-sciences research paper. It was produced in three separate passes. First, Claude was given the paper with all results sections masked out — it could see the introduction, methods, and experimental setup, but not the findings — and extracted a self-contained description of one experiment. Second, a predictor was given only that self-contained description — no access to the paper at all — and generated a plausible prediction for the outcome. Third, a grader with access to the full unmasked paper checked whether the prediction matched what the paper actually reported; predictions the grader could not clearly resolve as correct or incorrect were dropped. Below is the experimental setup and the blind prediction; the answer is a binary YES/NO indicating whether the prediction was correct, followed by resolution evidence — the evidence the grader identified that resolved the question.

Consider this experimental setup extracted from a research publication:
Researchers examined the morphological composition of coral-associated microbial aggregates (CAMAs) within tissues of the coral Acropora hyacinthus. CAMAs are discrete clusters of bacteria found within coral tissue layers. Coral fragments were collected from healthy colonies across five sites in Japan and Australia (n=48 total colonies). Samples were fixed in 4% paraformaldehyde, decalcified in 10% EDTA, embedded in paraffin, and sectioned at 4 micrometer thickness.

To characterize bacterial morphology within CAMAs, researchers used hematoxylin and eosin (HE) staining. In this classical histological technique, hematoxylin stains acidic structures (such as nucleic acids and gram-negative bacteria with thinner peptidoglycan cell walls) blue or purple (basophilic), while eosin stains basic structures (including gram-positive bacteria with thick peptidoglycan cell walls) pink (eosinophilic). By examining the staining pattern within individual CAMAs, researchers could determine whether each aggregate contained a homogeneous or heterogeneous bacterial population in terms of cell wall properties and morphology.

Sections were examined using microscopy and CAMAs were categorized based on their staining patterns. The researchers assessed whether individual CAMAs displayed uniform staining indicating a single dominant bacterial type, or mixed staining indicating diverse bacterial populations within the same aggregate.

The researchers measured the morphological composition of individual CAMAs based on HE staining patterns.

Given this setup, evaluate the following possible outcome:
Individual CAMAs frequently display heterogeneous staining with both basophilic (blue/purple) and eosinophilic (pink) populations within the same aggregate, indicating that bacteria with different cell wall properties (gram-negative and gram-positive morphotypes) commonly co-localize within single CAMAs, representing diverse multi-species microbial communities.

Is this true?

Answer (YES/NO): NO